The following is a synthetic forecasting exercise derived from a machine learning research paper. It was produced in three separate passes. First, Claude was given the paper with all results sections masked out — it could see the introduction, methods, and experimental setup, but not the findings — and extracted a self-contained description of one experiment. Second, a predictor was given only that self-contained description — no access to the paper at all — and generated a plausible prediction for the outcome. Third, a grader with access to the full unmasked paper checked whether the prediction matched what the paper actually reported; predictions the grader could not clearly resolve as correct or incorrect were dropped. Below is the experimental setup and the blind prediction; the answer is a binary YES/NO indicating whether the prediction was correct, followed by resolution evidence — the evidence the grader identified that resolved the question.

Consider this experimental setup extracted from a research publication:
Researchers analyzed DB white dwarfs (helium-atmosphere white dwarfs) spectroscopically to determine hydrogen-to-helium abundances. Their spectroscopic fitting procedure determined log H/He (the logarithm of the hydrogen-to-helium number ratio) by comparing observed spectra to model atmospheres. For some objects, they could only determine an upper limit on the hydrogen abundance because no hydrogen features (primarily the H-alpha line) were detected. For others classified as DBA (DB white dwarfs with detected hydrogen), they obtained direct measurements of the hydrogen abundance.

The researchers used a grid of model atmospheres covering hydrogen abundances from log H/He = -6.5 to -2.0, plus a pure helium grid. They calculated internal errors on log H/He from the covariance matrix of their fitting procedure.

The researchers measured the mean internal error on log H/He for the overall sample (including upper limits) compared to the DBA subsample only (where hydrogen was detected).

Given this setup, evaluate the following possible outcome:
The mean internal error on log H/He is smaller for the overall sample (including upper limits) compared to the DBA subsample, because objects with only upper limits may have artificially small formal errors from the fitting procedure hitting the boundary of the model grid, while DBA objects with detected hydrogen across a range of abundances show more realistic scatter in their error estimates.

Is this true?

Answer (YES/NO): NO